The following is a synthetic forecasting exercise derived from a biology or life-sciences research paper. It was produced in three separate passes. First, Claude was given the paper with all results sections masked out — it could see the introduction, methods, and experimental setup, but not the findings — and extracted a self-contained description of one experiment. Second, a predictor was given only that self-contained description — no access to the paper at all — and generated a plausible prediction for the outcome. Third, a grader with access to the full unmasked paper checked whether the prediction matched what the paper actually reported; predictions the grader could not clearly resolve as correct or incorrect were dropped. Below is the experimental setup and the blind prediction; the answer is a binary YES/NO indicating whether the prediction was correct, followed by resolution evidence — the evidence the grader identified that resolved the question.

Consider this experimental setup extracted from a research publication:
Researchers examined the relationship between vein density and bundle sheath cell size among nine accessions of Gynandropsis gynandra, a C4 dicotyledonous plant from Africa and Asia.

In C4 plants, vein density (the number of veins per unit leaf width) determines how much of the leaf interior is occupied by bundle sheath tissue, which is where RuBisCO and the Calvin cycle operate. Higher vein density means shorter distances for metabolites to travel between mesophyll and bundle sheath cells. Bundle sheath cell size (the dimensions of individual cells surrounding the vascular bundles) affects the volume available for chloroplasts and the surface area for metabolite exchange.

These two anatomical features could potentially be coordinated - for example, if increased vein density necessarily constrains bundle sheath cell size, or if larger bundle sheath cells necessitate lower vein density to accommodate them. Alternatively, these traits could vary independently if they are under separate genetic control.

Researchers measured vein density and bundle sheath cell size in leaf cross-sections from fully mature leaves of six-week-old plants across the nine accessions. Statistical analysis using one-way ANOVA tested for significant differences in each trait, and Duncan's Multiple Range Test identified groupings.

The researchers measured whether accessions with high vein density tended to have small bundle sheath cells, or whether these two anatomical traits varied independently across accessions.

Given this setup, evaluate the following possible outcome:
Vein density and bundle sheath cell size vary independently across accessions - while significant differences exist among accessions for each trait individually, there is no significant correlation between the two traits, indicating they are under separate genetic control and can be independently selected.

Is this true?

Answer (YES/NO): NO